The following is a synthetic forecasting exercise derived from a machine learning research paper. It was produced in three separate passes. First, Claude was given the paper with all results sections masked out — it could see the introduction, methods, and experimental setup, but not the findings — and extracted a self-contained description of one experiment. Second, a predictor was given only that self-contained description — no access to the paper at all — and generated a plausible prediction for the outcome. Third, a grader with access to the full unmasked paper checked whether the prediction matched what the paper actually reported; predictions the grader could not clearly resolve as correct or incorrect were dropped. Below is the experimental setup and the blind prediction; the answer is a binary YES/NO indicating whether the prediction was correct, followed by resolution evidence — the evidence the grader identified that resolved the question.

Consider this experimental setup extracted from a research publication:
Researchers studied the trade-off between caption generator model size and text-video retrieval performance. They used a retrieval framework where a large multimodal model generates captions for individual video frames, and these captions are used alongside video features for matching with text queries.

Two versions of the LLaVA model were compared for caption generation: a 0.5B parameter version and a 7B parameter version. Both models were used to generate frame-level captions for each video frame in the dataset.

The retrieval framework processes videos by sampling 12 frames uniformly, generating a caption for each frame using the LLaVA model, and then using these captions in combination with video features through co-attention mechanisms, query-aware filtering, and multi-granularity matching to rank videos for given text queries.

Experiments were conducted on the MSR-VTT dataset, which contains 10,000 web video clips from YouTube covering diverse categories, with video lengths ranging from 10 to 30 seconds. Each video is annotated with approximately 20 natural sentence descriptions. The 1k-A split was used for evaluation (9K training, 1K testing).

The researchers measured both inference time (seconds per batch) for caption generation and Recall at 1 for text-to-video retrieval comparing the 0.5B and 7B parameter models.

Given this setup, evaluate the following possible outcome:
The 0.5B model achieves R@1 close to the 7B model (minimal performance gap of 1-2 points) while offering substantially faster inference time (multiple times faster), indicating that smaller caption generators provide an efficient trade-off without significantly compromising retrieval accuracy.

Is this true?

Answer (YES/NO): YES